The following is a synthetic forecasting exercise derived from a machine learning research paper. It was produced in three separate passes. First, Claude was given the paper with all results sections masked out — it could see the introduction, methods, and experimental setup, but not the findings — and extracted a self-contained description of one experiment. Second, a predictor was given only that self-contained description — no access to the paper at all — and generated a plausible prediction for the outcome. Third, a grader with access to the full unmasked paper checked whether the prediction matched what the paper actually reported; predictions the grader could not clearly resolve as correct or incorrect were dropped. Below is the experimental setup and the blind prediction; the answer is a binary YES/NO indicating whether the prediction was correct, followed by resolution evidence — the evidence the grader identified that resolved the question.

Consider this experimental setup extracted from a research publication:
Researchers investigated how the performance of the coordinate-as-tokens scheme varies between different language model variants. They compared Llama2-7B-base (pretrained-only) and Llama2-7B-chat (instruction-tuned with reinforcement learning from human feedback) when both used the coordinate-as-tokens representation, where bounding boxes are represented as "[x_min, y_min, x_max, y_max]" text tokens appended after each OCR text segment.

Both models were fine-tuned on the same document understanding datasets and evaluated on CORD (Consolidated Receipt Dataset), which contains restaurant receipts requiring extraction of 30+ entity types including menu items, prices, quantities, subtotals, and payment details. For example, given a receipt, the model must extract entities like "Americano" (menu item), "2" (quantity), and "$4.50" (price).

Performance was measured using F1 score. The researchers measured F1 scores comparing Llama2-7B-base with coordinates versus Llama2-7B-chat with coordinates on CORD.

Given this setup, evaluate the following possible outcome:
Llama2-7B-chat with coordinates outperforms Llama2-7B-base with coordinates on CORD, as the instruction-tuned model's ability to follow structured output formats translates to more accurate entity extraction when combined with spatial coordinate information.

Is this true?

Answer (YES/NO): NO